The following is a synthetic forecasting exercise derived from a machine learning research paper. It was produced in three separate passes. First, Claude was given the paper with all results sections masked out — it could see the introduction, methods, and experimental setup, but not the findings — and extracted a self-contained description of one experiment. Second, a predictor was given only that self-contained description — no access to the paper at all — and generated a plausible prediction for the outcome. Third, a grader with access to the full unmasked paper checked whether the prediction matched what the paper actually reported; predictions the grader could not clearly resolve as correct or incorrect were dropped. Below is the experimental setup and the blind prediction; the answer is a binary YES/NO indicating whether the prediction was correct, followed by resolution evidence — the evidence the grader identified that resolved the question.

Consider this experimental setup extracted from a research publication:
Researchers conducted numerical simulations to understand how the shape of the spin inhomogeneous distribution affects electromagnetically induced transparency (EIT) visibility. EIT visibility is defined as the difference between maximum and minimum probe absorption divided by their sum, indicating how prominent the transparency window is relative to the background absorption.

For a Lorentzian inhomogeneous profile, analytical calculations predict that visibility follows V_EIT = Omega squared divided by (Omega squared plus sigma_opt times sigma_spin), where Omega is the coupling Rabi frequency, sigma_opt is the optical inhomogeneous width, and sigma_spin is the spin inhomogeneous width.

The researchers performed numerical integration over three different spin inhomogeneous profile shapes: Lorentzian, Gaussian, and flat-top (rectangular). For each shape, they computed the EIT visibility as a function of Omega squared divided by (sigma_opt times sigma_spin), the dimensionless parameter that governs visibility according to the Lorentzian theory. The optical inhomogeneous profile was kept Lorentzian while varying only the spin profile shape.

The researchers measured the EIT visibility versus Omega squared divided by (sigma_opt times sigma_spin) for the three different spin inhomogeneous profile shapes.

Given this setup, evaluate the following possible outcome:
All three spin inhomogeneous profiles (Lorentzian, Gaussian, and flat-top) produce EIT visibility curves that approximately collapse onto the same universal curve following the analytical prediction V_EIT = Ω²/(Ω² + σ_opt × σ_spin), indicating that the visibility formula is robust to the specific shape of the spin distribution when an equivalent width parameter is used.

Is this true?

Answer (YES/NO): NO